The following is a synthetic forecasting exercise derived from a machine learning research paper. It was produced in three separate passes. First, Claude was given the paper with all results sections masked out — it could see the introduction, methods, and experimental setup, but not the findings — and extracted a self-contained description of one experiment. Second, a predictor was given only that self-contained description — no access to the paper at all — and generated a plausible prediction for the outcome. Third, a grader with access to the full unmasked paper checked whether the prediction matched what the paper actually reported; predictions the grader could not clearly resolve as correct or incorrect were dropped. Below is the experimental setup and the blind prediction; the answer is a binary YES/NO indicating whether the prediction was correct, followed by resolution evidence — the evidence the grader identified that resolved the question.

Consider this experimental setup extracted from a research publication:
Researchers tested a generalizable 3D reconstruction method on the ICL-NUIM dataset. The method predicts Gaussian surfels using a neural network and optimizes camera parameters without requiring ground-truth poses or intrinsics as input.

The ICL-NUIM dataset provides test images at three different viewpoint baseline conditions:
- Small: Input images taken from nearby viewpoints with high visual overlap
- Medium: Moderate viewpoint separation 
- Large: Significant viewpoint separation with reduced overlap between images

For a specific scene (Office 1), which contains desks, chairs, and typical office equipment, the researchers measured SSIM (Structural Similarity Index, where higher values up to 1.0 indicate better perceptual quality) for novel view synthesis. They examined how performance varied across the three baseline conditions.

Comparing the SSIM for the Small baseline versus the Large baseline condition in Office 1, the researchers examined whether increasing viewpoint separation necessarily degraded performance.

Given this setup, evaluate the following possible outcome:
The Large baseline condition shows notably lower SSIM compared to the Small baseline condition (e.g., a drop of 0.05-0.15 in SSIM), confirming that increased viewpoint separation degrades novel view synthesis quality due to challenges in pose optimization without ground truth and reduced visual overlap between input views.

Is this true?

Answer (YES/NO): NO